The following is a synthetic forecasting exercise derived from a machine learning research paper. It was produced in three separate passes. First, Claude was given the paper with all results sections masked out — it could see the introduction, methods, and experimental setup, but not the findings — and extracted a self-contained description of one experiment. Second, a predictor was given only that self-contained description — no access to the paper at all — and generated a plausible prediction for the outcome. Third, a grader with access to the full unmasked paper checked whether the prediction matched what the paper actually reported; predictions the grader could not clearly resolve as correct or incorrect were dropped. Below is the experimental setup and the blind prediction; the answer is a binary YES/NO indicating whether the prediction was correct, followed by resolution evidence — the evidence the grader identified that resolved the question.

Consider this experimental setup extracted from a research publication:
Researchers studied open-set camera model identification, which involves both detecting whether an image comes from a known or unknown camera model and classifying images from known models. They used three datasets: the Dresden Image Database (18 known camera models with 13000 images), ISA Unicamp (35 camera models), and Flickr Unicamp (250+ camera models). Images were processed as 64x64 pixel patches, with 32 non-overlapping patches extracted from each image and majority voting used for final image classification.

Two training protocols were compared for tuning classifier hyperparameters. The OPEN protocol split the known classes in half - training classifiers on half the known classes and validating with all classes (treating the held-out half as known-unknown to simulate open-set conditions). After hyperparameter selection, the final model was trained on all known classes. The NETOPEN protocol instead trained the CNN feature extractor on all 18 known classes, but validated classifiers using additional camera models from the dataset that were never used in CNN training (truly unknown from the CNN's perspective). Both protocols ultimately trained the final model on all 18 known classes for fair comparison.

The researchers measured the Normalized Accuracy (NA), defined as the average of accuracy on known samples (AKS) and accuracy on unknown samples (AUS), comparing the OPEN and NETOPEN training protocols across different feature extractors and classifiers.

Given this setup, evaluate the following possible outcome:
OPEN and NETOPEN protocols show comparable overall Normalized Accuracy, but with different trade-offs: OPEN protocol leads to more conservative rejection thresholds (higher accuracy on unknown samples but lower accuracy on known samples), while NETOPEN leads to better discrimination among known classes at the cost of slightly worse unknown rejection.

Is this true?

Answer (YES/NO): NO